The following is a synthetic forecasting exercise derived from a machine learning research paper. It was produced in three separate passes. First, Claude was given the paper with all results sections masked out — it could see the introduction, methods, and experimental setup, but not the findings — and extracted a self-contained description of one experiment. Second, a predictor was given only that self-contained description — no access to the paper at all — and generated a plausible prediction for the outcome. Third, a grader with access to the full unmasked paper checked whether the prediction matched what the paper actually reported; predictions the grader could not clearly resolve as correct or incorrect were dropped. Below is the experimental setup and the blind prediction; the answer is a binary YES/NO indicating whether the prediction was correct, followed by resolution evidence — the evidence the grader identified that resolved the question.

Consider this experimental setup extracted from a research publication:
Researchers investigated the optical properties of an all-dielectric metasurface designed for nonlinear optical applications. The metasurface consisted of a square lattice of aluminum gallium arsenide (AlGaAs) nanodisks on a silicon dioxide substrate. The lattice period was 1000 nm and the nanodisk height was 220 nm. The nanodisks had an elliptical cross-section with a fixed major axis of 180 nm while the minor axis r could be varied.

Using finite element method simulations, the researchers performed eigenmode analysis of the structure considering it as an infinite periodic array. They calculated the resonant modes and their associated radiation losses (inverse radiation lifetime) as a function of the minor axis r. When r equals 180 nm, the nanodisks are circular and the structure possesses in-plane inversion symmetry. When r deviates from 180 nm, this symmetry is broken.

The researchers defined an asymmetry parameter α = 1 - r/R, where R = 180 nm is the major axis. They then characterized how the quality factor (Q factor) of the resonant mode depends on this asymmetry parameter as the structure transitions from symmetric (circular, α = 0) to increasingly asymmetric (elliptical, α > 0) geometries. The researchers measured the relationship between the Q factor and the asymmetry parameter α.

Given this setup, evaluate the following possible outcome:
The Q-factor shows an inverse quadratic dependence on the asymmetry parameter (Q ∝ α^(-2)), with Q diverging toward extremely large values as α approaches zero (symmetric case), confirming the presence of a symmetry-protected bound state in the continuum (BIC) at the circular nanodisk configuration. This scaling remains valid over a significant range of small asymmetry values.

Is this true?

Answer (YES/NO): YES